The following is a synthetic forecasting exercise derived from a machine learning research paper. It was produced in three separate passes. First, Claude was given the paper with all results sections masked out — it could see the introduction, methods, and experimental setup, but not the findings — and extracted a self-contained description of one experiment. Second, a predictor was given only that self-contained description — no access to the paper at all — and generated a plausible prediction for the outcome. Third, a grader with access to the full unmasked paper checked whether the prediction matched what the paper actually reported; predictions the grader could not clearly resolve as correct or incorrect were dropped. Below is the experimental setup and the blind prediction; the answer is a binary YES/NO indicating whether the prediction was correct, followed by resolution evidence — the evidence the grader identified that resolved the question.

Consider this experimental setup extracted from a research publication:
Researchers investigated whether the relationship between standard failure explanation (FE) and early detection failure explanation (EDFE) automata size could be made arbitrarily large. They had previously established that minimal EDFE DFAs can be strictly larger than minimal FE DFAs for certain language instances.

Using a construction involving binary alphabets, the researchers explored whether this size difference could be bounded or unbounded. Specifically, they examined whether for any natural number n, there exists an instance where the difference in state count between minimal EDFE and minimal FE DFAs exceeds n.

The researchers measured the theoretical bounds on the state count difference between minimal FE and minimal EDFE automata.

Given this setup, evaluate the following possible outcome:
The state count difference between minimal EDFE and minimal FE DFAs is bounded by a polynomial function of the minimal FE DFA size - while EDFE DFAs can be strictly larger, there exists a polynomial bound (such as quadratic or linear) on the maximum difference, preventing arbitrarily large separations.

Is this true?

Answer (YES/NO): NO